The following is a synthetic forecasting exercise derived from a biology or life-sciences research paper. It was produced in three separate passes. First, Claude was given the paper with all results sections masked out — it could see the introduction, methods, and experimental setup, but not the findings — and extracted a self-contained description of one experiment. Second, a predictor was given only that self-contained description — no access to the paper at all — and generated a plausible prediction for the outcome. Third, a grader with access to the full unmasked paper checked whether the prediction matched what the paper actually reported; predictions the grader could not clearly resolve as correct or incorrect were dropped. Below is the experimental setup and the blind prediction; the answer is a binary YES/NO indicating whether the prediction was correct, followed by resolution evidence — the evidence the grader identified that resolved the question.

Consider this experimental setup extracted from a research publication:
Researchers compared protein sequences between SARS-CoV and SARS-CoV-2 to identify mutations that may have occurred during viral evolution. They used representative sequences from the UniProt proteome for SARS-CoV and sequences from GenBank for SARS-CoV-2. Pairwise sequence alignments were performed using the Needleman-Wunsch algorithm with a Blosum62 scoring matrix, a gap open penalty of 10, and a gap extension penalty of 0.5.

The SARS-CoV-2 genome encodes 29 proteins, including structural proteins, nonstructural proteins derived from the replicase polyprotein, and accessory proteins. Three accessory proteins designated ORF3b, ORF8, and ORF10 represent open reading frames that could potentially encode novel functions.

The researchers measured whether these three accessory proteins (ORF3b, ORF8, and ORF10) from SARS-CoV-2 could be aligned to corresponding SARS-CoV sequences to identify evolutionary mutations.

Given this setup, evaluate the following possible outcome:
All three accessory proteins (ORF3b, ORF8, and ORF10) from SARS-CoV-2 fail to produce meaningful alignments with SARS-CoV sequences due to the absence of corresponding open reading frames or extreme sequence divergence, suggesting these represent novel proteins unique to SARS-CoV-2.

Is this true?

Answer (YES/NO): YES